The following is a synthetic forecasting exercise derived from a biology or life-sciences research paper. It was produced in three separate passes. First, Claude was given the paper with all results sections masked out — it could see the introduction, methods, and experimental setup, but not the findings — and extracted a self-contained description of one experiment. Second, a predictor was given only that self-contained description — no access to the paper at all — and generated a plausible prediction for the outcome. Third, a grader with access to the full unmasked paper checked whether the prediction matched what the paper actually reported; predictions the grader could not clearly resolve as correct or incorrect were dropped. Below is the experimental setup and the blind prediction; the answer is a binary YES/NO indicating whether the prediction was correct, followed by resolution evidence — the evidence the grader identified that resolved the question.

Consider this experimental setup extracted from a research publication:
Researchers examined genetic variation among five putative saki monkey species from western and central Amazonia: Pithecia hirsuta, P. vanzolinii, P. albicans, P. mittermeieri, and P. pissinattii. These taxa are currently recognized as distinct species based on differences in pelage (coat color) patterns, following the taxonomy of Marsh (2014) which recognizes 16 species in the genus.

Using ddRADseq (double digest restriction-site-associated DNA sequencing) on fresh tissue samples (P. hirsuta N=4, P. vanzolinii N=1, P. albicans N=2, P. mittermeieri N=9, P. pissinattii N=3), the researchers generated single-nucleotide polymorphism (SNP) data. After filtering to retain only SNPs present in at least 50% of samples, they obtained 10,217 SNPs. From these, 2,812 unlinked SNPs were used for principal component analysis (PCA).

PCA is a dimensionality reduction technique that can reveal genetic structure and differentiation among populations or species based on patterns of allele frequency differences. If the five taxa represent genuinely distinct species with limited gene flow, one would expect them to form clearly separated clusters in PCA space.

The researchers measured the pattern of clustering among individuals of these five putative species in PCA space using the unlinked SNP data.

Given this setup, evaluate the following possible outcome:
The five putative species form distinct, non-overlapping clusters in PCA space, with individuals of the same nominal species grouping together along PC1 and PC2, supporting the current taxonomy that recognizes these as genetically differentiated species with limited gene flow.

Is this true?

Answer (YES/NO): NO